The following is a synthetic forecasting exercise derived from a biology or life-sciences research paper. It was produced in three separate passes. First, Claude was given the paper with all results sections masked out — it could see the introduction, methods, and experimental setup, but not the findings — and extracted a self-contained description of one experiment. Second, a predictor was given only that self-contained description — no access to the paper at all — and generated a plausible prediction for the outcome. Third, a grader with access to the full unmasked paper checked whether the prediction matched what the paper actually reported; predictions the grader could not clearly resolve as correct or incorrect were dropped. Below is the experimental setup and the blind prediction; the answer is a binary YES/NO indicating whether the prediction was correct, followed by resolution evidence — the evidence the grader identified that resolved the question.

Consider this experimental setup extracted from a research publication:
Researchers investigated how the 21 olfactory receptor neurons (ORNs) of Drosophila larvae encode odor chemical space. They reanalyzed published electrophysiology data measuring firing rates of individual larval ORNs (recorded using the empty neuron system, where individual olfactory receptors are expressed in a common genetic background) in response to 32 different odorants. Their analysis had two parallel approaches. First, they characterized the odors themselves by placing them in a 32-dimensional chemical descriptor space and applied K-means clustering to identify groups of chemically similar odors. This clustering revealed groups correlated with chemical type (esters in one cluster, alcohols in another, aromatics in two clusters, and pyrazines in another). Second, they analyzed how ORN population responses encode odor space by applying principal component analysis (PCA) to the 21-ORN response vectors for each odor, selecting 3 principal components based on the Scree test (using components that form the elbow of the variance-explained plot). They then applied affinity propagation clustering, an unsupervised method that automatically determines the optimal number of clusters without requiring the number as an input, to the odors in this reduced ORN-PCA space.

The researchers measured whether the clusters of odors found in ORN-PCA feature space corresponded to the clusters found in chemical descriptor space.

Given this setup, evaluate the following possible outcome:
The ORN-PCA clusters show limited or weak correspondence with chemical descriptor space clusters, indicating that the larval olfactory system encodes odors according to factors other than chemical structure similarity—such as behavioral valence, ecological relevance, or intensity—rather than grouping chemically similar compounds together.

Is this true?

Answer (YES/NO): NO